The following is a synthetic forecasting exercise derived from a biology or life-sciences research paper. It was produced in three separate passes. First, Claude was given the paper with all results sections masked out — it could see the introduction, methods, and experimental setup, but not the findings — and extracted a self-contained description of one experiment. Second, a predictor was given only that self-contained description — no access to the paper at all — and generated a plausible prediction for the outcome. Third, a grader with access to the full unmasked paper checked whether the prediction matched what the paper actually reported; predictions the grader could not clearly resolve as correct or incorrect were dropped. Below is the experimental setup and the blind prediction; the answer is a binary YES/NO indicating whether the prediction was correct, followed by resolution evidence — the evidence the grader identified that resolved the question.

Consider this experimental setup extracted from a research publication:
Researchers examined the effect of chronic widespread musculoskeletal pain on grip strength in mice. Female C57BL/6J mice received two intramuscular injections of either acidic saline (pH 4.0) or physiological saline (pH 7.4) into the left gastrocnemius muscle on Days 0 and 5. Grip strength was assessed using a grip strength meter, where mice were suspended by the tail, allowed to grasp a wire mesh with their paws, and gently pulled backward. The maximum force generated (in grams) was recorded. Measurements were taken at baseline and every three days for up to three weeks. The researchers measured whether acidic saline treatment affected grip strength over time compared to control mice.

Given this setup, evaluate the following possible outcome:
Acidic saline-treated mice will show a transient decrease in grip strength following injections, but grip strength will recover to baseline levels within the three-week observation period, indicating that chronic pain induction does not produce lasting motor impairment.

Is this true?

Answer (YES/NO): YES